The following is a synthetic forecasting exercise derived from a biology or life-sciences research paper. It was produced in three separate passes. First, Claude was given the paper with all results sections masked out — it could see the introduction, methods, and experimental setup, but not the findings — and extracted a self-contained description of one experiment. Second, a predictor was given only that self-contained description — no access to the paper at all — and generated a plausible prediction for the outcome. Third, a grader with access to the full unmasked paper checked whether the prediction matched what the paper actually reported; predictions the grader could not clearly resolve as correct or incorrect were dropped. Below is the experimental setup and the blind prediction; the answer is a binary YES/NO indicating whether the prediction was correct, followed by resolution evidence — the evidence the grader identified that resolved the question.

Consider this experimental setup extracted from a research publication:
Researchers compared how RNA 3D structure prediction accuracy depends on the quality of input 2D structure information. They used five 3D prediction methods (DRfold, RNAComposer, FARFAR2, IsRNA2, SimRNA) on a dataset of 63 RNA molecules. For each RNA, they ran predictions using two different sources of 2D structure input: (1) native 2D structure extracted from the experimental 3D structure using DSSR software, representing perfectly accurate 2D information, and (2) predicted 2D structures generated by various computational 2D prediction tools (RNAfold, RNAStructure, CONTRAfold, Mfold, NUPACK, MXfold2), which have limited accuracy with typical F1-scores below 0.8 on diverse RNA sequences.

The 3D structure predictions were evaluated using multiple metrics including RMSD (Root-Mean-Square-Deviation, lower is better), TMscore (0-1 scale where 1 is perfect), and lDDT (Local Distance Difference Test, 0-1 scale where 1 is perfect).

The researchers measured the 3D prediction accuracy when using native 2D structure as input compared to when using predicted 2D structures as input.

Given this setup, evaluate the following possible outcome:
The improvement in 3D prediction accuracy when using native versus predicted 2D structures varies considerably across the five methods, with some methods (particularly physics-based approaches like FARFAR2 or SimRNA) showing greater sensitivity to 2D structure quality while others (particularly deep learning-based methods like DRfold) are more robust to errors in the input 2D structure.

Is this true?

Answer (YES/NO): NO